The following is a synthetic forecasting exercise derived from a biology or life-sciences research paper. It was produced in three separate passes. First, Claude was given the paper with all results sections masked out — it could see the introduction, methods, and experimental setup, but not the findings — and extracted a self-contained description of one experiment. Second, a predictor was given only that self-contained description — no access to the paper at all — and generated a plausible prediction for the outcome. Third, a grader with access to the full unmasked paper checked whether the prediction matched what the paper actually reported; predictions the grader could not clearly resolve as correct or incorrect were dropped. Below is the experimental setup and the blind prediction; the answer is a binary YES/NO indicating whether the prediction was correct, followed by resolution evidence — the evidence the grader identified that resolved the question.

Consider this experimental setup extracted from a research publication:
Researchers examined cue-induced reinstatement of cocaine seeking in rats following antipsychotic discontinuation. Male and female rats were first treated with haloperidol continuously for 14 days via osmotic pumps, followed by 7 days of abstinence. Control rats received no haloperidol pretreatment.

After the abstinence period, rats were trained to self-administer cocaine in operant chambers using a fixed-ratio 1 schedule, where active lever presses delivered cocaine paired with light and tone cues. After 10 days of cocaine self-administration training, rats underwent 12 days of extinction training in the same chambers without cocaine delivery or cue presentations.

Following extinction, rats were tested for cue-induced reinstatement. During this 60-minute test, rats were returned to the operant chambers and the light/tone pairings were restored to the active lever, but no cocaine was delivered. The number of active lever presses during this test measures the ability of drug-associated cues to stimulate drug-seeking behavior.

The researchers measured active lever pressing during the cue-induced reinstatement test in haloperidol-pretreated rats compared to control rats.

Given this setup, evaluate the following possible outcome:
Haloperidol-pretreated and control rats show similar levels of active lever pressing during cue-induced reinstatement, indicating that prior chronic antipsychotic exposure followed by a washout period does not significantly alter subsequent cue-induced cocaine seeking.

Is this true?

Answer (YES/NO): NO